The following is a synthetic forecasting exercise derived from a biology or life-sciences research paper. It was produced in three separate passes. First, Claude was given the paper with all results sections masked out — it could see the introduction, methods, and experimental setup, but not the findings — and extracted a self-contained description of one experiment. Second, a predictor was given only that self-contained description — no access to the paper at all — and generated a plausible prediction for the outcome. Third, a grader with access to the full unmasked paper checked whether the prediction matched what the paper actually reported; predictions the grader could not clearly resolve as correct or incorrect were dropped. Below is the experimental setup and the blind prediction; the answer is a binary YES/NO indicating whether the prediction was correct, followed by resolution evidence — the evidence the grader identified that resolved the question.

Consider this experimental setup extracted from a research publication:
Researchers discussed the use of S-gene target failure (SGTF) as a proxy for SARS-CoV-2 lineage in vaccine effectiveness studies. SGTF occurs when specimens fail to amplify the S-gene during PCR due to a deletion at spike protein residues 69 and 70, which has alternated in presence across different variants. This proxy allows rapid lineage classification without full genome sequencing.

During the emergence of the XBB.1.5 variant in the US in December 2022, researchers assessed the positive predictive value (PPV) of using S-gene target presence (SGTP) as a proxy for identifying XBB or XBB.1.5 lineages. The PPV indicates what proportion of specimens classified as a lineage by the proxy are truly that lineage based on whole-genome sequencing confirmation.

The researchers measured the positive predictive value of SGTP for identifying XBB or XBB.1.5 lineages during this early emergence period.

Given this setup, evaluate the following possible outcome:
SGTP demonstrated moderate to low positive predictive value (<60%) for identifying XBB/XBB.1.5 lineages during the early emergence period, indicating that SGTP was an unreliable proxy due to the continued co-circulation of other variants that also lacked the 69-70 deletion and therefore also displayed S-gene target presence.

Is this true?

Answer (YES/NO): NO